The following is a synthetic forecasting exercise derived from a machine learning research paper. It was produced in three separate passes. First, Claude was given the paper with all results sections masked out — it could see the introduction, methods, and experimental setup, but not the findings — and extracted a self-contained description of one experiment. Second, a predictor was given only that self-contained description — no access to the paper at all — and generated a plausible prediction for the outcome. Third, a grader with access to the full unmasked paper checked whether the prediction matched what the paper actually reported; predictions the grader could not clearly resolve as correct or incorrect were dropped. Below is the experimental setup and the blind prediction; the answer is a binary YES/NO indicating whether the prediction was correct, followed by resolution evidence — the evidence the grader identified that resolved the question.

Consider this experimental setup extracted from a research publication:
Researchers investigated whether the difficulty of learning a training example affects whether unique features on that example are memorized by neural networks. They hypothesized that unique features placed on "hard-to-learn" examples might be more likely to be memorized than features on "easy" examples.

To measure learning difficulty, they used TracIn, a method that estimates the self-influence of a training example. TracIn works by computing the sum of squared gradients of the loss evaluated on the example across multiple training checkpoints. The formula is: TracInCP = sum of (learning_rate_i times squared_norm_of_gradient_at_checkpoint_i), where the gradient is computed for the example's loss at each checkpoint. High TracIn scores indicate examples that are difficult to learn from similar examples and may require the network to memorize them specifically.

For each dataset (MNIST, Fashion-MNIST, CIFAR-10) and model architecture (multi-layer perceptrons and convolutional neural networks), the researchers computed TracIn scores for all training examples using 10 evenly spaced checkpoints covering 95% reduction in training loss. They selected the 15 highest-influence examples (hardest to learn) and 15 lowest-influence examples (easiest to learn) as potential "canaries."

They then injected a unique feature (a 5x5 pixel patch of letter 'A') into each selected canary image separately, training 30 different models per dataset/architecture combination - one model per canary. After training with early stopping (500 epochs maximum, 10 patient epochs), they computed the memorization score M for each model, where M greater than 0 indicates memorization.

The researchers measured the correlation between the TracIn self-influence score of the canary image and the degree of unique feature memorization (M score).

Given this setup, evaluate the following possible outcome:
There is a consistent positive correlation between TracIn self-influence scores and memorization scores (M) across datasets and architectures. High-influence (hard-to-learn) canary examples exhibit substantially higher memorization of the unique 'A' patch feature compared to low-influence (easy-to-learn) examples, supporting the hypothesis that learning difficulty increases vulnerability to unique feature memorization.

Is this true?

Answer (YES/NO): NO